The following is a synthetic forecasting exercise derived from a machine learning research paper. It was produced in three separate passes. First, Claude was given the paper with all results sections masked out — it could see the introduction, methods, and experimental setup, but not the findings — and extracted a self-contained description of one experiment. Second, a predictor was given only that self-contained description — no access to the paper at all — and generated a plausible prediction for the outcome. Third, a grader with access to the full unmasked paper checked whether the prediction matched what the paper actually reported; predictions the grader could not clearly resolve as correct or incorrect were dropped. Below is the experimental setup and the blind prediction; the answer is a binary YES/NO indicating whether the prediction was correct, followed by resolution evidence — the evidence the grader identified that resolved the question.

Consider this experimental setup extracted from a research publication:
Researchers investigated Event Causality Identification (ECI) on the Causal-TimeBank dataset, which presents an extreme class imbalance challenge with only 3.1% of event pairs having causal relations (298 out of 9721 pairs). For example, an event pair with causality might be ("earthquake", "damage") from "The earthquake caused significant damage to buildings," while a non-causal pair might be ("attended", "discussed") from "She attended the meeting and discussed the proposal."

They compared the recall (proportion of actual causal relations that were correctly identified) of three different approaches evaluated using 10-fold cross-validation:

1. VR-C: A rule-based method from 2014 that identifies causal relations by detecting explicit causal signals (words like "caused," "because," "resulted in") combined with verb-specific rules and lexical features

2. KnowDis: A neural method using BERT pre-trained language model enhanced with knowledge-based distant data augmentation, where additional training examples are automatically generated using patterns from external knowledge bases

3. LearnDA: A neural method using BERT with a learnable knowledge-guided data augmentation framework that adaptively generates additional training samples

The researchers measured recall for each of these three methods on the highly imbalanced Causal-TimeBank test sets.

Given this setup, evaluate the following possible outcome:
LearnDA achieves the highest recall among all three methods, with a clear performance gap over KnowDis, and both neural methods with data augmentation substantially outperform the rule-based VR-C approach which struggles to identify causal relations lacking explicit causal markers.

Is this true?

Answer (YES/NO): YES